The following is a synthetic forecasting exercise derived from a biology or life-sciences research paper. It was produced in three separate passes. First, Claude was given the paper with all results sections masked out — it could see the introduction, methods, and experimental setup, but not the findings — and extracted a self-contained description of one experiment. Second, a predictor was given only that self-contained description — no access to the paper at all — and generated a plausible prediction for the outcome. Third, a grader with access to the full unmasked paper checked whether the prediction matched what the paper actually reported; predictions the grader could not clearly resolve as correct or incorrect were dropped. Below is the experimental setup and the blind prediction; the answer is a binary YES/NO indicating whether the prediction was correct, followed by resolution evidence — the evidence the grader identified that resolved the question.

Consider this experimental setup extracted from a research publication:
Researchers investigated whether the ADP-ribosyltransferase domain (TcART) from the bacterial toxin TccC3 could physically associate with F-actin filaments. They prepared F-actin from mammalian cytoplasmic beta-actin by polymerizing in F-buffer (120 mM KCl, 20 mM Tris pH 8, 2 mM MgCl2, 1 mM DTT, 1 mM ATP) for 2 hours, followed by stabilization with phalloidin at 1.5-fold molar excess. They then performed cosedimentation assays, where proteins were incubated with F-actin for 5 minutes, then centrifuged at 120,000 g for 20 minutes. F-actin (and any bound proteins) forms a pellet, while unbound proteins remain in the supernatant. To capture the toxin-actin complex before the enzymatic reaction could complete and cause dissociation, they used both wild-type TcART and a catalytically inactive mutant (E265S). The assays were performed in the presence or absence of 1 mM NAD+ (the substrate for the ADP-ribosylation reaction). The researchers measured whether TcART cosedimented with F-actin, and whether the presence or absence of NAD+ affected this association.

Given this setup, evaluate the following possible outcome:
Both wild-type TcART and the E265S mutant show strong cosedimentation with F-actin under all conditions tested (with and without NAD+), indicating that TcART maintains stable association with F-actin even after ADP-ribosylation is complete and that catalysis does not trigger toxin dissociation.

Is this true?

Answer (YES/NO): NO